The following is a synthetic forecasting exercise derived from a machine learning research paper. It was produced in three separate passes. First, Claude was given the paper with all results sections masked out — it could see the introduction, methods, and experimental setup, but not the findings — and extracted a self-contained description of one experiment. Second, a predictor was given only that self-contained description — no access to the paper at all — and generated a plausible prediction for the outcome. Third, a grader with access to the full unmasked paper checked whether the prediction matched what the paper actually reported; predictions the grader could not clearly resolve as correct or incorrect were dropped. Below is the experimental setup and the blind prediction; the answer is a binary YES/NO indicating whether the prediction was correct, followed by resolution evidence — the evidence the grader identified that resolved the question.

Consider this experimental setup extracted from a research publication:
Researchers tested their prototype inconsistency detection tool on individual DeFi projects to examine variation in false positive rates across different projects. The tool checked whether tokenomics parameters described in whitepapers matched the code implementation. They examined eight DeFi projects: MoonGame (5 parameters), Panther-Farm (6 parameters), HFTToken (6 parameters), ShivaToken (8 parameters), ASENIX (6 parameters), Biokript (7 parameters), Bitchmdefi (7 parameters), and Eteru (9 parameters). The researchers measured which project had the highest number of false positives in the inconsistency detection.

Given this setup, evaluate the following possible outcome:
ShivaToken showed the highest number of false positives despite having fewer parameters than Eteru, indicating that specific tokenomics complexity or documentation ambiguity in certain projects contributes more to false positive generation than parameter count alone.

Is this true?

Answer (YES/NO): NO